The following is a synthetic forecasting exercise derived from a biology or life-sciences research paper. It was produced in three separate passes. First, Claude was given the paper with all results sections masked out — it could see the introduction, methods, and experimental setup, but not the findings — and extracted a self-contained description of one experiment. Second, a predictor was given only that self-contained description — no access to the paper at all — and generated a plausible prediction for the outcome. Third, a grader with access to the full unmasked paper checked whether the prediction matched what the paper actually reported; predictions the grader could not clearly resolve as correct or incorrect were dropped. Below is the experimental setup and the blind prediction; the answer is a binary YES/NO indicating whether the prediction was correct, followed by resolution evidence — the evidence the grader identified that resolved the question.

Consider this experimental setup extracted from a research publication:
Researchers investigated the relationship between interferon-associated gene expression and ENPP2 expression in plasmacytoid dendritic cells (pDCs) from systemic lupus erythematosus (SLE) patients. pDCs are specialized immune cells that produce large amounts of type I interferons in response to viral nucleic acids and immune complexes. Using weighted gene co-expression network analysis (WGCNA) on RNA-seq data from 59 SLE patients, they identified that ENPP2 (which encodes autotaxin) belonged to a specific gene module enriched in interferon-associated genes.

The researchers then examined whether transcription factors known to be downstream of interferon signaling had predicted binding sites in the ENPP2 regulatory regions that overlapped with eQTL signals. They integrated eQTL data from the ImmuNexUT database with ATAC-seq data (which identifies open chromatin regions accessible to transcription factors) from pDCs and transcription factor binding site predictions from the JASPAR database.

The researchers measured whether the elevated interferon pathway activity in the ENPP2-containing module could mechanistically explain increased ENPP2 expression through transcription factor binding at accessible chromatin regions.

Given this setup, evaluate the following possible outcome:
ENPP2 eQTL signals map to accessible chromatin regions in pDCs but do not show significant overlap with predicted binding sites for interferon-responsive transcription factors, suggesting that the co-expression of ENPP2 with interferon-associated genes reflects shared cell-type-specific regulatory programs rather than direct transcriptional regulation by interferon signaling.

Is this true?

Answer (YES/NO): NO